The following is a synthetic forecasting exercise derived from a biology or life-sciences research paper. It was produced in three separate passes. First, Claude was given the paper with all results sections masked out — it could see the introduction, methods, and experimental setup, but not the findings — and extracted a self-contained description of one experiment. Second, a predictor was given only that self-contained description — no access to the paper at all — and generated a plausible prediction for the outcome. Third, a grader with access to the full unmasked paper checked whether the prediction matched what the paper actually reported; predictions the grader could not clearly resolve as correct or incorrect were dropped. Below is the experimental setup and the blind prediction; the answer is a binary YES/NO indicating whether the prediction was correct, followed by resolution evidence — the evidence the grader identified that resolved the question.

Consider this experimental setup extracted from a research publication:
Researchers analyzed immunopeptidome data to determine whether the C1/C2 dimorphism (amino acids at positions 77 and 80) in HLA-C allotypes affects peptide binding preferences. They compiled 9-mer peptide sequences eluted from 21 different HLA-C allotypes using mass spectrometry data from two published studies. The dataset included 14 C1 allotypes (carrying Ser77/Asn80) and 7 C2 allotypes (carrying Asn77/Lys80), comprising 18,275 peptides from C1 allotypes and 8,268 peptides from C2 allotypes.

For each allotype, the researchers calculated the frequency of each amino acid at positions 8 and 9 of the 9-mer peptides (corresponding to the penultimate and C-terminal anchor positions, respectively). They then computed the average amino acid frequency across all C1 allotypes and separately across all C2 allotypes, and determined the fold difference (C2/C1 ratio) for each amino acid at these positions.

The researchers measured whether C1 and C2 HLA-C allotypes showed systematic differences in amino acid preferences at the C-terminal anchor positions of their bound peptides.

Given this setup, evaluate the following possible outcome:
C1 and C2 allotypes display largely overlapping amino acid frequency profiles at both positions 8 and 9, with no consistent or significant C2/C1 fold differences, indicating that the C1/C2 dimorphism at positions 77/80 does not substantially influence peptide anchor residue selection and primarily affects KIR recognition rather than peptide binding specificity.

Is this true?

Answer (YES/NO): NO